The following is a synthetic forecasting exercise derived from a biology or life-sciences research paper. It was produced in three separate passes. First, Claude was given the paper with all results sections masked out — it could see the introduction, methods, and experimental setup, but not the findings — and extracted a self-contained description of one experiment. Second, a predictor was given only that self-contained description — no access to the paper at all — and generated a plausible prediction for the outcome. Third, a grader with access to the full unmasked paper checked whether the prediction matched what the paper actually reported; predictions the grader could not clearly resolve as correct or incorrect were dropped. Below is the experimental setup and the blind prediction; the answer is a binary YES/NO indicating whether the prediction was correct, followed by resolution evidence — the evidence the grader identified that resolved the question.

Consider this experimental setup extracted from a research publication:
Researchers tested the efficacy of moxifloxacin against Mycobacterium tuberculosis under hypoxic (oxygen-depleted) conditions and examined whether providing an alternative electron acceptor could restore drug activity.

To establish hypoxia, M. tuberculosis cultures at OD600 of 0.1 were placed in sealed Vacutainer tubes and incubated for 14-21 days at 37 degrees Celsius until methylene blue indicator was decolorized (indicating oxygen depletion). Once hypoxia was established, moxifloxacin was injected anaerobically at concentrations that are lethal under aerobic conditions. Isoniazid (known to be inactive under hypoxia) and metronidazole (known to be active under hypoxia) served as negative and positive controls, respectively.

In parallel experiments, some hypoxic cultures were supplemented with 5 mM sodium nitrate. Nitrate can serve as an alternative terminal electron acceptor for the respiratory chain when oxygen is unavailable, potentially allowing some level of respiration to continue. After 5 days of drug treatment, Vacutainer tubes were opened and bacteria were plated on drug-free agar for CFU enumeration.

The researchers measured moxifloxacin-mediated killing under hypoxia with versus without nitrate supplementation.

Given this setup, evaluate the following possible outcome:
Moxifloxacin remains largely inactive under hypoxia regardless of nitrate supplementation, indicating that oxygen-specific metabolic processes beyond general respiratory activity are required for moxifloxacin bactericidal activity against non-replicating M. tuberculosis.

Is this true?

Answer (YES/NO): NO